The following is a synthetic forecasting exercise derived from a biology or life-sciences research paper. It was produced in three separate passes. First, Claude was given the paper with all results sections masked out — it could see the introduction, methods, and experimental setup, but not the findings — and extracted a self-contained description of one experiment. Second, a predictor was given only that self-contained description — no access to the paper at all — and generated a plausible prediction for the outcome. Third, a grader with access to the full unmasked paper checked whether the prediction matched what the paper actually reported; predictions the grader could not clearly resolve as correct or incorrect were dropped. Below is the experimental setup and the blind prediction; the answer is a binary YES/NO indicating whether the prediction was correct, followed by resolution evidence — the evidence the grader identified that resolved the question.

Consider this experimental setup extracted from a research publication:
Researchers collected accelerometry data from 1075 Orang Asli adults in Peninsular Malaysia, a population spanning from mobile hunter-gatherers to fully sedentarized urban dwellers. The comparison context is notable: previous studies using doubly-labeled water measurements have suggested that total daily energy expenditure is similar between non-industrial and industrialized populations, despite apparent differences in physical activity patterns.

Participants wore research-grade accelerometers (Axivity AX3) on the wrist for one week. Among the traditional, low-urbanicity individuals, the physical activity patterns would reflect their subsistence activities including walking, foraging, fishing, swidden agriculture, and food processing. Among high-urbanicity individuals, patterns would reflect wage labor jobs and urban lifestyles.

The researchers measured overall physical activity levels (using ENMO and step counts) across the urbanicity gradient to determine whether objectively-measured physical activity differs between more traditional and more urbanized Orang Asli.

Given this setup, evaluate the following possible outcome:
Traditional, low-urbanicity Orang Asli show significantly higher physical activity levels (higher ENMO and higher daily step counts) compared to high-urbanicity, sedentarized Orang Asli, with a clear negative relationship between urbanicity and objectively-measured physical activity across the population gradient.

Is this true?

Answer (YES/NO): YES